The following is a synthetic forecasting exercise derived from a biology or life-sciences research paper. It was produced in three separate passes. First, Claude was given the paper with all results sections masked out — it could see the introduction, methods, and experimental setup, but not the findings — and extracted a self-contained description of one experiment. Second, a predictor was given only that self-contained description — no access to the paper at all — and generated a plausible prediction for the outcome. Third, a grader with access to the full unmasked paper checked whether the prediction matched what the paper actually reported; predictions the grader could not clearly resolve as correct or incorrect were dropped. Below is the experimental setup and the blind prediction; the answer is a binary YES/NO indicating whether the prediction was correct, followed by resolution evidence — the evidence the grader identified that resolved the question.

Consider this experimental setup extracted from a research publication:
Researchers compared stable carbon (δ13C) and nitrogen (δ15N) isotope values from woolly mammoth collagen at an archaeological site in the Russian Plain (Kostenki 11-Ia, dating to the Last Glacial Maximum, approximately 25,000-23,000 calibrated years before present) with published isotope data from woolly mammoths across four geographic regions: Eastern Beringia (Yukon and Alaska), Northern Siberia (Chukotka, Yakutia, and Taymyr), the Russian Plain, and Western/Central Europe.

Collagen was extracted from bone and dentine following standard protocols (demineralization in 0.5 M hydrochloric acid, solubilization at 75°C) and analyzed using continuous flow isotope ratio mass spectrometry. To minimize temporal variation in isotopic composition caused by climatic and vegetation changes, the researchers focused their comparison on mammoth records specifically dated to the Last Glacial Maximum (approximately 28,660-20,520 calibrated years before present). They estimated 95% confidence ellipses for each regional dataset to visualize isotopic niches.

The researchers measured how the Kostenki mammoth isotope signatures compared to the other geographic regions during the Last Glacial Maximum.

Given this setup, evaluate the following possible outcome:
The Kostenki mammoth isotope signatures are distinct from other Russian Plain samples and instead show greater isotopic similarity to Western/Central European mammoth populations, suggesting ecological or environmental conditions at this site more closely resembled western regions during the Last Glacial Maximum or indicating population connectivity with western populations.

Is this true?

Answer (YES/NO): NO